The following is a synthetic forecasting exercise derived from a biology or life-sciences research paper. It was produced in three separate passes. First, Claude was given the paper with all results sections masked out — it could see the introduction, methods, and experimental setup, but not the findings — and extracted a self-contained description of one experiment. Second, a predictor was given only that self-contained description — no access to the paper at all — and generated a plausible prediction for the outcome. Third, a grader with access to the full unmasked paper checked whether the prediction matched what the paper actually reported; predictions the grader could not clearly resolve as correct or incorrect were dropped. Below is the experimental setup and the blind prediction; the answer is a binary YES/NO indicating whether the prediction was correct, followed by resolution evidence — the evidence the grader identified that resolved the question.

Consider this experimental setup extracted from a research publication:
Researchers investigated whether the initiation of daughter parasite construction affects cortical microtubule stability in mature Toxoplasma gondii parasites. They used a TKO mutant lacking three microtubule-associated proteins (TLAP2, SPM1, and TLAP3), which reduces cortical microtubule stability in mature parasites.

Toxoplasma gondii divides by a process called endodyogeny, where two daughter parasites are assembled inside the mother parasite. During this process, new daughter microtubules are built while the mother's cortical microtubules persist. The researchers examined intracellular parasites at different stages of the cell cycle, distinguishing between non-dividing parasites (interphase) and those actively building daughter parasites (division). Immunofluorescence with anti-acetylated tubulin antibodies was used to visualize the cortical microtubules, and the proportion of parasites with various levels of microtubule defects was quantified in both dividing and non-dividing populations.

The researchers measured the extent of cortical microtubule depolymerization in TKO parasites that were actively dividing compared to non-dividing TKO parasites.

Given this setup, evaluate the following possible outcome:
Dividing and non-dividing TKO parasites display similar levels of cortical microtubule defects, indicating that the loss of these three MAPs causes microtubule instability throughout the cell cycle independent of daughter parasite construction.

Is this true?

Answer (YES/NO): NO